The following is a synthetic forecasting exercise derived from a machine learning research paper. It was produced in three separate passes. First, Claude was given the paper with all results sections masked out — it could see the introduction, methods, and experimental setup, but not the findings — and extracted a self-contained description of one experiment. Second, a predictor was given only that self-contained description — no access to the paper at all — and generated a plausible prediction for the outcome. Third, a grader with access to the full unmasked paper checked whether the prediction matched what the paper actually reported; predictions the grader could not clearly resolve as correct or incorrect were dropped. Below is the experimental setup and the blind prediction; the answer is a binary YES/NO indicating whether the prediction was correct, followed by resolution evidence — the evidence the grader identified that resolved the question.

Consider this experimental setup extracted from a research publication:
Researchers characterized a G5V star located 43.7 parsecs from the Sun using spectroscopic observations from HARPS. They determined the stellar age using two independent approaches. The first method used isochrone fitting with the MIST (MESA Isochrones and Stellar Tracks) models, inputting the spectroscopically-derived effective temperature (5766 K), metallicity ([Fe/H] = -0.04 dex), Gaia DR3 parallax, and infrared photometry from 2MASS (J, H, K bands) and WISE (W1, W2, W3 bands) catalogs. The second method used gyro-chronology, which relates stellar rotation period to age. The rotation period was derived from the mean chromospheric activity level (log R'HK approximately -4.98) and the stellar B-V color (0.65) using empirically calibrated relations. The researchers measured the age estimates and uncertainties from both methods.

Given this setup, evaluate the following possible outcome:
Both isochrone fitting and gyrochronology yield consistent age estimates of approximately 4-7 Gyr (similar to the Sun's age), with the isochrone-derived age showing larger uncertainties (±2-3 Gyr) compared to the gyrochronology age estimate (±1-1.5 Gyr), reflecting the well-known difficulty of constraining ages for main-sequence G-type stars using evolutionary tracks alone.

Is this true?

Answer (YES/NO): NO